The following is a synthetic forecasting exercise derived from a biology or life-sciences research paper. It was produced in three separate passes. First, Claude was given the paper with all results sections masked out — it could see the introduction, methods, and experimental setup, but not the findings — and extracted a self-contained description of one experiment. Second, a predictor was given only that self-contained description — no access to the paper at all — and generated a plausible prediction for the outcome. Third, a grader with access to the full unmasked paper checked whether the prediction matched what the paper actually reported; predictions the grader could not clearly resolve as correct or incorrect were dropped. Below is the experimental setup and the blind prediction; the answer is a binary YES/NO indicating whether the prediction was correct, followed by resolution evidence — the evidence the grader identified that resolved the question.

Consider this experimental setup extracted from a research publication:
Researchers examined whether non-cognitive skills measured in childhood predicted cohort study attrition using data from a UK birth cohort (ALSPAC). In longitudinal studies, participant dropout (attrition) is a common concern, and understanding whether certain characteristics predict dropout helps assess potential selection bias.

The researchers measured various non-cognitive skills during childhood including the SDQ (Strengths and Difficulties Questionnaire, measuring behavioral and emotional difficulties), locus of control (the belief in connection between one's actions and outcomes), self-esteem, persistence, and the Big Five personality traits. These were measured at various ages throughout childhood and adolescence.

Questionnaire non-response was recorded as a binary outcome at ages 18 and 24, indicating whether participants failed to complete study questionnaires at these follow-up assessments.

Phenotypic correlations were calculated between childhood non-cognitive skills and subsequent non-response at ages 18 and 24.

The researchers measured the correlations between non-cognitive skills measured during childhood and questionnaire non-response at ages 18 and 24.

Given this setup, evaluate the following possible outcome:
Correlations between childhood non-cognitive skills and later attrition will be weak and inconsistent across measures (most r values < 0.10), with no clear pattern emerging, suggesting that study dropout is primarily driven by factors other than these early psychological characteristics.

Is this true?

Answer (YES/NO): NO